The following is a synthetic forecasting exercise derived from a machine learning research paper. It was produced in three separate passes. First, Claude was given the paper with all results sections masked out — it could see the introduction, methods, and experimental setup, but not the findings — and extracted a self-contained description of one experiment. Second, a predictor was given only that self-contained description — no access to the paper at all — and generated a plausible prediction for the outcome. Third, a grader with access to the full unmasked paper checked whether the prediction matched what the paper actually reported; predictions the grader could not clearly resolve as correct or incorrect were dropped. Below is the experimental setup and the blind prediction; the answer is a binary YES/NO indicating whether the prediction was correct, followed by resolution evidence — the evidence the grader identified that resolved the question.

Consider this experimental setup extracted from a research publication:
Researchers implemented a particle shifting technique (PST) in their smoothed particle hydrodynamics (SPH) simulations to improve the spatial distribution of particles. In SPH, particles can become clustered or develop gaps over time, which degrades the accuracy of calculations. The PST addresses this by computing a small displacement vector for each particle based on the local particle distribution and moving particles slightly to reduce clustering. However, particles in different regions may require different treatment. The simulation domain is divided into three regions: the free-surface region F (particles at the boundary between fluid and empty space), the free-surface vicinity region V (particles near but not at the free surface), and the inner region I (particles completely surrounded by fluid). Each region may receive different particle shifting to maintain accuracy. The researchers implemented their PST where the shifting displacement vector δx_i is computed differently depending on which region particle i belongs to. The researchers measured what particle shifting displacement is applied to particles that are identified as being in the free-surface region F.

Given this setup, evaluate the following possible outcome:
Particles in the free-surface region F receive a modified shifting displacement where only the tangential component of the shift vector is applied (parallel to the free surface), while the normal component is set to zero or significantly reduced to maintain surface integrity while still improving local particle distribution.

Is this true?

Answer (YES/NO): NO